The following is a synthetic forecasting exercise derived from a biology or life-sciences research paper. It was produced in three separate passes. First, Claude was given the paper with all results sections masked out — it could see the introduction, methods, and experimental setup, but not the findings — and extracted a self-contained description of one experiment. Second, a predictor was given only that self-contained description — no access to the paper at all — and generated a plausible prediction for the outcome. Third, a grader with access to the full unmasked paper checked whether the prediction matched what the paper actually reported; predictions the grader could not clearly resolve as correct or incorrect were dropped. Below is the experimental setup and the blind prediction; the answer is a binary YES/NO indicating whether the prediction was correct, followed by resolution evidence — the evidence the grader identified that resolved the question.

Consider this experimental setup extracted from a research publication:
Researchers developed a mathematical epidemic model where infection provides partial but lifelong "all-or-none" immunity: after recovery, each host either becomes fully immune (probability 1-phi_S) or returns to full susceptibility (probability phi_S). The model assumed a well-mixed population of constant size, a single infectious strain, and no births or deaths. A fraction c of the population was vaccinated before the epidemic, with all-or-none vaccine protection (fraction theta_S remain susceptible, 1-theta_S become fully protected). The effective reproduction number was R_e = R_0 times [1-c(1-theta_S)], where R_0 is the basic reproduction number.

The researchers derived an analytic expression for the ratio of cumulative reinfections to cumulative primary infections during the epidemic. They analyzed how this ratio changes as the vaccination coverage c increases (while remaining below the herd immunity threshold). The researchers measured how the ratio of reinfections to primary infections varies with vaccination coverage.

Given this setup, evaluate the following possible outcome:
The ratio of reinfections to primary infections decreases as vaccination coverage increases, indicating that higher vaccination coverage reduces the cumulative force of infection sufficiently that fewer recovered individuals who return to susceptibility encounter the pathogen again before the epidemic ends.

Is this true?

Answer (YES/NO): YES